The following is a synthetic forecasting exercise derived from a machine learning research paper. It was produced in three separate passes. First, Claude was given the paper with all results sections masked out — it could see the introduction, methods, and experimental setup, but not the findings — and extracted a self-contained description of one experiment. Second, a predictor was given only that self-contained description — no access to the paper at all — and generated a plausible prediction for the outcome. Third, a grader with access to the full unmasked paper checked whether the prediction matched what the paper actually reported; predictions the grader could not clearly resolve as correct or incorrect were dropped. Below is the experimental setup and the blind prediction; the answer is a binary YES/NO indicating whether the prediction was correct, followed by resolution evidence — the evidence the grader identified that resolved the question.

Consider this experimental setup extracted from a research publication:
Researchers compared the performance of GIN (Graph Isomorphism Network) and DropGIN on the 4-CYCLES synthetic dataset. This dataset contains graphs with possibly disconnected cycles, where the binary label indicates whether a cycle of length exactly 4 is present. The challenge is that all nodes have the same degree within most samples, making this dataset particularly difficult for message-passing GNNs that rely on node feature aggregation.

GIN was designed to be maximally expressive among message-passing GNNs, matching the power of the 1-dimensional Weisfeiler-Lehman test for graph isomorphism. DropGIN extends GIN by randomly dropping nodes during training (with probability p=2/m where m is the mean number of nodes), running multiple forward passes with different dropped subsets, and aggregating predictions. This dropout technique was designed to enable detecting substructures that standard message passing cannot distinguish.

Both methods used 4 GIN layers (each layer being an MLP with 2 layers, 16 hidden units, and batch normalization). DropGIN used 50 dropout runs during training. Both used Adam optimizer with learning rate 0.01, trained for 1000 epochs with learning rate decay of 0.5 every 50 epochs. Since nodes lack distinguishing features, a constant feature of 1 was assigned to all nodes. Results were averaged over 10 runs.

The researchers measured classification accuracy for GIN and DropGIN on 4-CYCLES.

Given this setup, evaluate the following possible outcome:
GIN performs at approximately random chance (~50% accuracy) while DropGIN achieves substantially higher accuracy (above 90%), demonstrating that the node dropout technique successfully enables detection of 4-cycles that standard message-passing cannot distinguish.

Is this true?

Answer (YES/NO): YES